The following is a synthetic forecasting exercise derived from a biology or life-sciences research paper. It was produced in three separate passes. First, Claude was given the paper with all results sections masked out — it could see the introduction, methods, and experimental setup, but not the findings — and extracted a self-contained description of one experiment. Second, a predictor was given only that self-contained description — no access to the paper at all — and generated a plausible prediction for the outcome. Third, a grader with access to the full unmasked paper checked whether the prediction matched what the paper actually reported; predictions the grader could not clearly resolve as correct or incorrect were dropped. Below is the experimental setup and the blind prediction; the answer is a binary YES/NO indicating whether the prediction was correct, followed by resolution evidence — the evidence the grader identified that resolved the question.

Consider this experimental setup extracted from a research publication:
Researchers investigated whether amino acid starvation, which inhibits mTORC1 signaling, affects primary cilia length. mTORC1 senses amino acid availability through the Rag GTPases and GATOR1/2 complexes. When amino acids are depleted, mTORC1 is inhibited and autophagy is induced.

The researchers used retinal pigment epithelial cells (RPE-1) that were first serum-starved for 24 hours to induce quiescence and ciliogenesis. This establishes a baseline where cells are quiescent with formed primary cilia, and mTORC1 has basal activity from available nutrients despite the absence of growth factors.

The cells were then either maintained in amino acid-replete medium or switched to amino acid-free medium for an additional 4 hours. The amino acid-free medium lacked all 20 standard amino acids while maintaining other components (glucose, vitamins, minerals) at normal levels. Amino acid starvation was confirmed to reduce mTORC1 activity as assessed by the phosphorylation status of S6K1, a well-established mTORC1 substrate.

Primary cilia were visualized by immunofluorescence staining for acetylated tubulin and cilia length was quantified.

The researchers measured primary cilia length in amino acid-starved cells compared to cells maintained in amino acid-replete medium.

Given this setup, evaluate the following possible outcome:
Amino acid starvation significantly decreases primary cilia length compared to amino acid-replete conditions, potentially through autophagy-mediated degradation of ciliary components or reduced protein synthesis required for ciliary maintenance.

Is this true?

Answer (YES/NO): YES